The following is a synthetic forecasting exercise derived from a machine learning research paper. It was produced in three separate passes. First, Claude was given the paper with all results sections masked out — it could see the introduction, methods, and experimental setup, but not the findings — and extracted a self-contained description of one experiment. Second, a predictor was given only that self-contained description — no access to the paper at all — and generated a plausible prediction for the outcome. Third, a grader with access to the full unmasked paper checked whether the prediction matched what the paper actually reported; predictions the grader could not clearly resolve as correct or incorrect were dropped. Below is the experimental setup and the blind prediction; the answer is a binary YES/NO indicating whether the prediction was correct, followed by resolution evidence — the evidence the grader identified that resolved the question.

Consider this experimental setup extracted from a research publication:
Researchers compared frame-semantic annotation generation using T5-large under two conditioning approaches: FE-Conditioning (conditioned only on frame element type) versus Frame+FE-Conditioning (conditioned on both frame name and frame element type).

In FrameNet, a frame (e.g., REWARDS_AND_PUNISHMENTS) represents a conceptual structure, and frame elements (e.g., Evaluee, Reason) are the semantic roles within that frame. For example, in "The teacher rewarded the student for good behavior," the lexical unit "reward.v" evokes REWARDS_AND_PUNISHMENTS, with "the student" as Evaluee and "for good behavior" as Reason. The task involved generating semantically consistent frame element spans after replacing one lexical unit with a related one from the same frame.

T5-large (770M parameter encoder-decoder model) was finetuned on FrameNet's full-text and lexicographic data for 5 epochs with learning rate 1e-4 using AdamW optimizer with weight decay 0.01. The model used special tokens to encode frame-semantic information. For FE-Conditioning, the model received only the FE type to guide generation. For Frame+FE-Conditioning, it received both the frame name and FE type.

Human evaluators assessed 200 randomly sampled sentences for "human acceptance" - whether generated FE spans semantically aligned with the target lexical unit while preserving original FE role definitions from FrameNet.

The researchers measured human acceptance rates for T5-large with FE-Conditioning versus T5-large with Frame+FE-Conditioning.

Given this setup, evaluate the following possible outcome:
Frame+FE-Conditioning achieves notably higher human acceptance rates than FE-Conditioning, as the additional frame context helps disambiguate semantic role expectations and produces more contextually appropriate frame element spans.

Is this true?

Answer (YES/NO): NO